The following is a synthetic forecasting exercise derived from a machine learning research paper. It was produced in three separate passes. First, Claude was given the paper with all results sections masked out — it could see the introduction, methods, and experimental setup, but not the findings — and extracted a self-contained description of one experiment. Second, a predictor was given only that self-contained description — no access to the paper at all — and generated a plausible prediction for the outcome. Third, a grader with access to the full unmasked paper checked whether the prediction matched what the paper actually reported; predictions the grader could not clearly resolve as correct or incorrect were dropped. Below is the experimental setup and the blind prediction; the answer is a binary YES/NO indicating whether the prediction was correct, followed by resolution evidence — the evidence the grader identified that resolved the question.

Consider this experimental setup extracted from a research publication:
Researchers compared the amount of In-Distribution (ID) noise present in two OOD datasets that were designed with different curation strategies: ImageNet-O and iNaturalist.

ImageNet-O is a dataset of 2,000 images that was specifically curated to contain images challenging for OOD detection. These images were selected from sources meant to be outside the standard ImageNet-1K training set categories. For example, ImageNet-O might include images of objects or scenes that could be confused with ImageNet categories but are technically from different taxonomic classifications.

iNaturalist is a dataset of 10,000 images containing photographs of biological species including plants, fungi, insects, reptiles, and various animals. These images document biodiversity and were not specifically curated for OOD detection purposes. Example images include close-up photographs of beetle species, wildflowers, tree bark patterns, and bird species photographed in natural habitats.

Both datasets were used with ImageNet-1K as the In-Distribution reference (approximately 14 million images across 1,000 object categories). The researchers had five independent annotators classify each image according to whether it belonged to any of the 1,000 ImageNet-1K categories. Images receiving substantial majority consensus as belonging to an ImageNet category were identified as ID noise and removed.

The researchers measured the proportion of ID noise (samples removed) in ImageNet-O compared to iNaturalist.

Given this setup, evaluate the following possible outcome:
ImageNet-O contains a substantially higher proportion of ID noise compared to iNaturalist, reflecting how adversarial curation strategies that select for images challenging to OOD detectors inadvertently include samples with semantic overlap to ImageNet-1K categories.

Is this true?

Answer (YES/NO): YES